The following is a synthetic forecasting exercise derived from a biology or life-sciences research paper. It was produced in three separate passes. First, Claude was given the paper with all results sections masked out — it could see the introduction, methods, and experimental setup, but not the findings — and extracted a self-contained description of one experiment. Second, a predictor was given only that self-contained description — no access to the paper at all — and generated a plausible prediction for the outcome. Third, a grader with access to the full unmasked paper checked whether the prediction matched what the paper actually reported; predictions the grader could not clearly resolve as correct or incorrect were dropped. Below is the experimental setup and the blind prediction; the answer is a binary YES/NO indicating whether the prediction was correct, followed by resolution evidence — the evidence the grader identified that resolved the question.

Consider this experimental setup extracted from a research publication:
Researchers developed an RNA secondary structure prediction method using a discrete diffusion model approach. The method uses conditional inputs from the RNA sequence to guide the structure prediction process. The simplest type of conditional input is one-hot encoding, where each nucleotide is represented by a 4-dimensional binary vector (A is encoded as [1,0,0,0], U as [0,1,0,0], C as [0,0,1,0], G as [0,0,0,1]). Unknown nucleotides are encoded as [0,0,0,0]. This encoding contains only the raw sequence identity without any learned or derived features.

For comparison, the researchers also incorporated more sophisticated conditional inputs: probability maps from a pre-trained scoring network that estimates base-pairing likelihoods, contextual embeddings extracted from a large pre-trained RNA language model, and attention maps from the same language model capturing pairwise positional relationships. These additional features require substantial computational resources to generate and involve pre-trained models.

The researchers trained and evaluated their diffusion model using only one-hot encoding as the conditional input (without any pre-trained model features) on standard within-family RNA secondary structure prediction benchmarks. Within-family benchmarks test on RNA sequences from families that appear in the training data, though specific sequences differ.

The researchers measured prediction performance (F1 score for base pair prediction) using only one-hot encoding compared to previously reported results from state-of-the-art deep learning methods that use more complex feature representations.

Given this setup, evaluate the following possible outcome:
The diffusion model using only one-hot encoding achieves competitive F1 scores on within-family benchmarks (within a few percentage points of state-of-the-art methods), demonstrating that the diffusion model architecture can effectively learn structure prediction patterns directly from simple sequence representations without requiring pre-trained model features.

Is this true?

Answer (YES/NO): YES